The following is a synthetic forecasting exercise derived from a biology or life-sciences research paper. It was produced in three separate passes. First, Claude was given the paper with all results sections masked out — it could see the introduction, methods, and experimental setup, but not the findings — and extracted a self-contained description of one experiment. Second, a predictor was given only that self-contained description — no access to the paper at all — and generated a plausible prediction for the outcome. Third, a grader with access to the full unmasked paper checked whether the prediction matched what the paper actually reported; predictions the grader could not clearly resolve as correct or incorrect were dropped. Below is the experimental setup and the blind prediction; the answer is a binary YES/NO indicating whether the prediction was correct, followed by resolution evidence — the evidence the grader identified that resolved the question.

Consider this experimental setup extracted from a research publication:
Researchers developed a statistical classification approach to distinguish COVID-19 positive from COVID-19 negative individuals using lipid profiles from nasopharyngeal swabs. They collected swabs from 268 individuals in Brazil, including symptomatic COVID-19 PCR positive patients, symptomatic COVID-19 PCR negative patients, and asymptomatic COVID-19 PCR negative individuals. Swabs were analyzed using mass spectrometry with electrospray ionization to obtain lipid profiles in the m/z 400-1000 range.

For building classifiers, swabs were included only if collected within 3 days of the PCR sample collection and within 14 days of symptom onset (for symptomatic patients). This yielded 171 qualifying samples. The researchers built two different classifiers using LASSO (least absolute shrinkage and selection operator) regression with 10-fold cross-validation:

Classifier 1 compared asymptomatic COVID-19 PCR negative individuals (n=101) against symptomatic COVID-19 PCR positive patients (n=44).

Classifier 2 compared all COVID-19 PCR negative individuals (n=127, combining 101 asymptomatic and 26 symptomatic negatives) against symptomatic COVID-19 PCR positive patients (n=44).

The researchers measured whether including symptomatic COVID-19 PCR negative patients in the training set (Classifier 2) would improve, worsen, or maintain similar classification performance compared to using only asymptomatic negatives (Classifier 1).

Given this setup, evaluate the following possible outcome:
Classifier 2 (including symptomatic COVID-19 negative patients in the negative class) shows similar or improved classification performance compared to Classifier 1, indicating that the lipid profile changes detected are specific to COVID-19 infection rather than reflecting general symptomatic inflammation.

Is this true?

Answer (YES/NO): YES